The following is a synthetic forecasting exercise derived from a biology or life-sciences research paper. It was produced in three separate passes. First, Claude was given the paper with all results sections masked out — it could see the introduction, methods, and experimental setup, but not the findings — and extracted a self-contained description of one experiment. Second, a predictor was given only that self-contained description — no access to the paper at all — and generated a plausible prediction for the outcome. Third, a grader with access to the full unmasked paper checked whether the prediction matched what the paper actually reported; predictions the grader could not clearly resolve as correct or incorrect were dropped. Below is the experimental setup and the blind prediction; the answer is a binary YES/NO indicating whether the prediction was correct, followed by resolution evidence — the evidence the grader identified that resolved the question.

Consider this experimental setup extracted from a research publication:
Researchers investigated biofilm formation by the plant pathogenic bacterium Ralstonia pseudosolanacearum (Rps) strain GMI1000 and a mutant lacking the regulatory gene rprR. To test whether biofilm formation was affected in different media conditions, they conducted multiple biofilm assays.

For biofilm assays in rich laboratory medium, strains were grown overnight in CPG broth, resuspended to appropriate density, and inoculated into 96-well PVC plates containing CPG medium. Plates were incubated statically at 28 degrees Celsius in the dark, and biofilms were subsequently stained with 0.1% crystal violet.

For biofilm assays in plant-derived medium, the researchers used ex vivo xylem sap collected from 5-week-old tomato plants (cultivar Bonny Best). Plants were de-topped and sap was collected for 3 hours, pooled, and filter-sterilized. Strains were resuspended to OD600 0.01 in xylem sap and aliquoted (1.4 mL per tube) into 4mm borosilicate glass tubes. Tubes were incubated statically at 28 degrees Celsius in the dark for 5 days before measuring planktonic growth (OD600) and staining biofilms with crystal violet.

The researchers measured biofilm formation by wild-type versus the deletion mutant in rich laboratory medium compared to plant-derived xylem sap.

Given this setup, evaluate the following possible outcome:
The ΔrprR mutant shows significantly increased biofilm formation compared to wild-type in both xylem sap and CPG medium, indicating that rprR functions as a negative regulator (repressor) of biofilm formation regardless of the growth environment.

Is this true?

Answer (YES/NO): NO